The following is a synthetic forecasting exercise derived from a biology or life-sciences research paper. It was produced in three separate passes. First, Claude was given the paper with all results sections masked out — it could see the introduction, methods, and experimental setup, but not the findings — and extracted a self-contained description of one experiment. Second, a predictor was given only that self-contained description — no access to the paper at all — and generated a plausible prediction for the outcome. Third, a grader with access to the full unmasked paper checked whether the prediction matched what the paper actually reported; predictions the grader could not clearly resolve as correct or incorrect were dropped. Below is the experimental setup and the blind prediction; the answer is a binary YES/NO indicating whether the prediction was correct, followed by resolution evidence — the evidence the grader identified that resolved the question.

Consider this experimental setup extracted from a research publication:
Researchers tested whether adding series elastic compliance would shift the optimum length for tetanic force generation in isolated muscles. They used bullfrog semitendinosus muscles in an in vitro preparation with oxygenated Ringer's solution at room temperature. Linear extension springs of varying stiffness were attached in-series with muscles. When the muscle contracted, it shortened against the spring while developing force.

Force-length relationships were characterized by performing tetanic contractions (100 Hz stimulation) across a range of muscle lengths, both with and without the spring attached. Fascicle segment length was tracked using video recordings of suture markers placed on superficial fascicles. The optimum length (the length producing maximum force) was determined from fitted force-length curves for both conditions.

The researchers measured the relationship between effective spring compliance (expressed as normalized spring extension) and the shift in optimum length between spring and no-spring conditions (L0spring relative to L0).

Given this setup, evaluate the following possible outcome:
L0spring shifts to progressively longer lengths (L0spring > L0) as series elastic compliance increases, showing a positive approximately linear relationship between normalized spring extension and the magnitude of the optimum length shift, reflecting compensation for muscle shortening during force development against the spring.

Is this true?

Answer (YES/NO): NO